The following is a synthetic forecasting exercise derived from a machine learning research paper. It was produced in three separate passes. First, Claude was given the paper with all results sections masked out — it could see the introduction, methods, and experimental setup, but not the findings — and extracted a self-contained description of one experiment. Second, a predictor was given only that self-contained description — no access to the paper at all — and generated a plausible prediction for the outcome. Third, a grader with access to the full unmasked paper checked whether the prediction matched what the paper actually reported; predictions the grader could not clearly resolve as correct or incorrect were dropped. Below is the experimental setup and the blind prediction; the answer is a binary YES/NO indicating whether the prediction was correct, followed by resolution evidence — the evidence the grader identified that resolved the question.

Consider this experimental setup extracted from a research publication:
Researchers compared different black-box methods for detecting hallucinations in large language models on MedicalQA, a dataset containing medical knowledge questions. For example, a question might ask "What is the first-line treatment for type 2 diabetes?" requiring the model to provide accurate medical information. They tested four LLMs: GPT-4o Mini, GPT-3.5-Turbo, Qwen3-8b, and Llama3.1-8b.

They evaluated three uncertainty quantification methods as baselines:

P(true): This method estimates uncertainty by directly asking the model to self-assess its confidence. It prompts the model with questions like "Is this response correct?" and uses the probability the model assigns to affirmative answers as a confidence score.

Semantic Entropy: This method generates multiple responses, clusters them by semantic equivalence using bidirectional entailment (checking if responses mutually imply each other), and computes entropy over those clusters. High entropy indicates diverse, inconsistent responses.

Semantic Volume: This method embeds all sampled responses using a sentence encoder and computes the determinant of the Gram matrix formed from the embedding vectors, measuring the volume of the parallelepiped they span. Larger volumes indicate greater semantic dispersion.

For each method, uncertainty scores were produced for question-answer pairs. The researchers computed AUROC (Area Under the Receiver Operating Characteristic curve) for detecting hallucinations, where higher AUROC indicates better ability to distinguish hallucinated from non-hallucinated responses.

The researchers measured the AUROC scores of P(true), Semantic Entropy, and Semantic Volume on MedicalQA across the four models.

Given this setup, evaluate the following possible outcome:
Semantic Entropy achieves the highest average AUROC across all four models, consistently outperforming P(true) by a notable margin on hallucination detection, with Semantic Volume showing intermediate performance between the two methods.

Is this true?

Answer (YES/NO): NO